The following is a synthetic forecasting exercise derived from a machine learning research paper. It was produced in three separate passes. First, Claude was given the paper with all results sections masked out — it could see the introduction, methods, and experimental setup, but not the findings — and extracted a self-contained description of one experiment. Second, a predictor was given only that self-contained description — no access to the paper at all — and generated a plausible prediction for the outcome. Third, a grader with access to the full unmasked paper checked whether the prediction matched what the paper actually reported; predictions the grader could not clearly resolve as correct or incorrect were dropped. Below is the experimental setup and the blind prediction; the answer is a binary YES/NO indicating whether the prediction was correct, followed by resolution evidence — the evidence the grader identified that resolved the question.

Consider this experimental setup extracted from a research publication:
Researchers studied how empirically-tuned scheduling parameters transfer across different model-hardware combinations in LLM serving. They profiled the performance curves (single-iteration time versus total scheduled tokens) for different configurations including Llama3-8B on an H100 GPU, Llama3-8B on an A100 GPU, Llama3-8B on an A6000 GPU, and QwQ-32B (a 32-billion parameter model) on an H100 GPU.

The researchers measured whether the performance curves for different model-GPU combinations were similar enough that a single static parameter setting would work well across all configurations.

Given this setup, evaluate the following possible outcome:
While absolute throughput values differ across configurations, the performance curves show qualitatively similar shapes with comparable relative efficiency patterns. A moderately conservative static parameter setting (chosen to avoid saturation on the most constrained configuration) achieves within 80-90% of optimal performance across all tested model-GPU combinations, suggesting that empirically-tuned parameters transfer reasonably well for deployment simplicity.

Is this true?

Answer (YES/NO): NO